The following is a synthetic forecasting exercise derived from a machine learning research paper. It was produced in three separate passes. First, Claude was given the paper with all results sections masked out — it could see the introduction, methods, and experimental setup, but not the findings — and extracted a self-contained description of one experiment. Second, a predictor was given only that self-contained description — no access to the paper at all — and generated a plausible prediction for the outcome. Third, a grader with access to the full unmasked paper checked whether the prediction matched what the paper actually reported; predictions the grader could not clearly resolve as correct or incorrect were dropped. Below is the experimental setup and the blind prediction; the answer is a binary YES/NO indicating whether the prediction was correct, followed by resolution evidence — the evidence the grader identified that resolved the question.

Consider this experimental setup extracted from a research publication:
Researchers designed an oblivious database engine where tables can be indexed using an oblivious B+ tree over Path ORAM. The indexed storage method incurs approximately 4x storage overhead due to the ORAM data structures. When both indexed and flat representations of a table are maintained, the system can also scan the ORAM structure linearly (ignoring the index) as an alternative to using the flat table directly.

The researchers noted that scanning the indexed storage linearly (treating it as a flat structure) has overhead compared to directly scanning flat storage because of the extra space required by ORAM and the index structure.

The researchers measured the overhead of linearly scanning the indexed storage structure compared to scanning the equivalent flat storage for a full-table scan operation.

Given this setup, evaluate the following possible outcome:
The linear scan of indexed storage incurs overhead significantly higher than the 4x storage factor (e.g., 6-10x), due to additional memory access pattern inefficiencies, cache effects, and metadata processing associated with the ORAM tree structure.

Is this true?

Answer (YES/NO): NO